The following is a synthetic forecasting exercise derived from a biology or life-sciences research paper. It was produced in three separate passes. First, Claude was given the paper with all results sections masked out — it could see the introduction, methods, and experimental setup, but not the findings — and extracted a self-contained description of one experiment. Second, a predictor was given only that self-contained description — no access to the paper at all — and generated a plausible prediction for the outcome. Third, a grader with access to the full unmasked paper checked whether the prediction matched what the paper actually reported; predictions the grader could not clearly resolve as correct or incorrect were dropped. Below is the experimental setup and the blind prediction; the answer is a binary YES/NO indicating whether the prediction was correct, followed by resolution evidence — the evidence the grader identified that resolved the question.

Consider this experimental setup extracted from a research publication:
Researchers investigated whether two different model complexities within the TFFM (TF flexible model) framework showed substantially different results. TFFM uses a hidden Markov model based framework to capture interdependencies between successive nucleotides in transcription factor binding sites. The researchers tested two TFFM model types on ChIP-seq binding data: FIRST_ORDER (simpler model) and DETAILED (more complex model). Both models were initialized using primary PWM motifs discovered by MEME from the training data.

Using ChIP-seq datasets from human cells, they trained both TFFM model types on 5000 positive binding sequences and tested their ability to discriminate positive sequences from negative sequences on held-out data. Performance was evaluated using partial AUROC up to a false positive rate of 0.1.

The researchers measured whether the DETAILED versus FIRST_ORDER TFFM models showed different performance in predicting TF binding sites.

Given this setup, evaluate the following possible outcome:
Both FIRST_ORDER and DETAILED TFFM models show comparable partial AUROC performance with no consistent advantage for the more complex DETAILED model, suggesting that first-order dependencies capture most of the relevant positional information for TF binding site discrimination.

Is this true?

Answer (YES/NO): YES